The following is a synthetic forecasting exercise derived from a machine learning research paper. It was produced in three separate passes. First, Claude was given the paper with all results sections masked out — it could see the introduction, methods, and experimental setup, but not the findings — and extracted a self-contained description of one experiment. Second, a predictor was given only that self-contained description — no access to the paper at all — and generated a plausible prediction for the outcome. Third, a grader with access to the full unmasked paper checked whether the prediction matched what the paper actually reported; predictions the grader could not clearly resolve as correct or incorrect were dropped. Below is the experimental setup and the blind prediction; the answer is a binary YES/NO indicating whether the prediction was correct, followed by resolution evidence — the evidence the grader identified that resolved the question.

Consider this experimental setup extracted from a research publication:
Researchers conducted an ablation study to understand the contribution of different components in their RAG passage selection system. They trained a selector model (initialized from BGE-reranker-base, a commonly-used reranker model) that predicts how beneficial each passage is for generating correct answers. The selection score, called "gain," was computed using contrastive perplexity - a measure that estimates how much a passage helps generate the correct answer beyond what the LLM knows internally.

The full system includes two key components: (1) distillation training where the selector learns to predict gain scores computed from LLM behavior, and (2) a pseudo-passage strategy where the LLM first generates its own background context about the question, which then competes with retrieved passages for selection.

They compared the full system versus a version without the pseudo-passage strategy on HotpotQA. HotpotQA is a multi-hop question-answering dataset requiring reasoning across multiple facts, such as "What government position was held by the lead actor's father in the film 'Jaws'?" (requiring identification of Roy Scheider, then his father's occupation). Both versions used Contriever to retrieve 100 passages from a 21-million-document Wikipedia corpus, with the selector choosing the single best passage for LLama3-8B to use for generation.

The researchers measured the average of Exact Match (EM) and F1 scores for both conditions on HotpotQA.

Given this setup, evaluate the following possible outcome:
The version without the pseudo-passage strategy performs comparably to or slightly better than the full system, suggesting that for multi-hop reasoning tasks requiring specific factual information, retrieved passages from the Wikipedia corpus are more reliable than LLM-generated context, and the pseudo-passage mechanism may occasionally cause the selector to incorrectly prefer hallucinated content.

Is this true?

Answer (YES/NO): NO